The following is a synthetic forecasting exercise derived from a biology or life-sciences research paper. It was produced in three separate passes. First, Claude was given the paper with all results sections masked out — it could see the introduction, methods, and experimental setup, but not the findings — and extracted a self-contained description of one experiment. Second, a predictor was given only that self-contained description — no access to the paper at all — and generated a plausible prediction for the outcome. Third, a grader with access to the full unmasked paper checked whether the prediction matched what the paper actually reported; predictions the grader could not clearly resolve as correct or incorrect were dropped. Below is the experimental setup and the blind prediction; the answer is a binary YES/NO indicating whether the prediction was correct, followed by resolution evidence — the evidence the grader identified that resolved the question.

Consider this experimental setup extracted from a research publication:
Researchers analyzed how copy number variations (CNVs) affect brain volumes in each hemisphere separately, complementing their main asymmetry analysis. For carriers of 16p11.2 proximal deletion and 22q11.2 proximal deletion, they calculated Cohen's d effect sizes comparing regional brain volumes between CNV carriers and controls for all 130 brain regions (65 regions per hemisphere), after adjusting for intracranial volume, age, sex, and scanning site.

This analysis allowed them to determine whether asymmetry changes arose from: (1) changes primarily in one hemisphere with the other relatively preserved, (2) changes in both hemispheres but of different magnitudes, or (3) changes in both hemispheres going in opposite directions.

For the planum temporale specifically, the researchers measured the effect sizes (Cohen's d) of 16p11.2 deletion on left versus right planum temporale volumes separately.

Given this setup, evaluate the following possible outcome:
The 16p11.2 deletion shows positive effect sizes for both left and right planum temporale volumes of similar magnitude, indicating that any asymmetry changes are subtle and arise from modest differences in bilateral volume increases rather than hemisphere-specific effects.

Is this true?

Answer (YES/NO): NO